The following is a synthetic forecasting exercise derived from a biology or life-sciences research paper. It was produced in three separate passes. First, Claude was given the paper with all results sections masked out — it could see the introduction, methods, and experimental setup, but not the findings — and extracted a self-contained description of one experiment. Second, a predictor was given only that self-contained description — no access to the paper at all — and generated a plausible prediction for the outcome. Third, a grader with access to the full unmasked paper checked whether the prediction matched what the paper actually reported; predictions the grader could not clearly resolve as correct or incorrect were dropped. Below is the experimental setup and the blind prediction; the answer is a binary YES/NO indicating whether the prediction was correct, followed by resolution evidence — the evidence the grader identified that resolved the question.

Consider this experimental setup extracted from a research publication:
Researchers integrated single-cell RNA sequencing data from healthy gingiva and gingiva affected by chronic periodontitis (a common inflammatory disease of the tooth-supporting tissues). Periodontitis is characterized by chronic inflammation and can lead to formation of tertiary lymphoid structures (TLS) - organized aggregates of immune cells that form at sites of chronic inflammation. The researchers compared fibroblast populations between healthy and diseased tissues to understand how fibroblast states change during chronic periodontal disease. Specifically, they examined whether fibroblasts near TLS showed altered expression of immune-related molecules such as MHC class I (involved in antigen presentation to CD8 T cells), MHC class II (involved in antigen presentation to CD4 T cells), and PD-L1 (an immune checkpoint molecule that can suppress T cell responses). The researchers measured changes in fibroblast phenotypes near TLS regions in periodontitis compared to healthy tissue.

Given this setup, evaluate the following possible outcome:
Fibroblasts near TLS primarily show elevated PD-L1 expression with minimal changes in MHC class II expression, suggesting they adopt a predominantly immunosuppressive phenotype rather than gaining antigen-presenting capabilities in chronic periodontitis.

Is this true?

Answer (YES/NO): NO